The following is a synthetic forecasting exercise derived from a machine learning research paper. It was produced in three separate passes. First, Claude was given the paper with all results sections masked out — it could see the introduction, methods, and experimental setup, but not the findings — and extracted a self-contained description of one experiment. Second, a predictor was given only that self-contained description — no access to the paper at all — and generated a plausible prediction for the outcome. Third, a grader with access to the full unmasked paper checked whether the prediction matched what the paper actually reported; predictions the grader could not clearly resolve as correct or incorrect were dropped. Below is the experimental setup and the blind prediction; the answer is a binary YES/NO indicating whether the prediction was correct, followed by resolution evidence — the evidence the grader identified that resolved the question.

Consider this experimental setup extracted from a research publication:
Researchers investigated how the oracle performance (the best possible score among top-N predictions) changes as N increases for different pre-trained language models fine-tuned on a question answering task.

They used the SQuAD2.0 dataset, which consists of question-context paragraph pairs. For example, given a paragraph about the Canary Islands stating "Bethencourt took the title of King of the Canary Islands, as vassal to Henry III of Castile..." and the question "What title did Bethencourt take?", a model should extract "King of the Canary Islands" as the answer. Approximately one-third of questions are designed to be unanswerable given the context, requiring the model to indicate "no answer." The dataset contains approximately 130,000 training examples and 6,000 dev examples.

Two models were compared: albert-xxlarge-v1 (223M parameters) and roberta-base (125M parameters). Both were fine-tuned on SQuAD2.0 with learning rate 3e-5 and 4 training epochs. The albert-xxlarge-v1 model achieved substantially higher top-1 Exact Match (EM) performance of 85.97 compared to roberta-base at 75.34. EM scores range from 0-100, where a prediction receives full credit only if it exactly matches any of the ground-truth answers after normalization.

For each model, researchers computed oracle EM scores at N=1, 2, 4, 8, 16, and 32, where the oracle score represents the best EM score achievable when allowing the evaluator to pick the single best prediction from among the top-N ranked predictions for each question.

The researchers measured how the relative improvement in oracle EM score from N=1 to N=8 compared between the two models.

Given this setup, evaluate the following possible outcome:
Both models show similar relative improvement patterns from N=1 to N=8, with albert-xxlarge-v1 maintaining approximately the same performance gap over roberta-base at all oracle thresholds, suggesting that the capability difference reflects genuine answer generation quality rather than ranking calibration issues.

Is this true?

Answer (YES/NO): NO